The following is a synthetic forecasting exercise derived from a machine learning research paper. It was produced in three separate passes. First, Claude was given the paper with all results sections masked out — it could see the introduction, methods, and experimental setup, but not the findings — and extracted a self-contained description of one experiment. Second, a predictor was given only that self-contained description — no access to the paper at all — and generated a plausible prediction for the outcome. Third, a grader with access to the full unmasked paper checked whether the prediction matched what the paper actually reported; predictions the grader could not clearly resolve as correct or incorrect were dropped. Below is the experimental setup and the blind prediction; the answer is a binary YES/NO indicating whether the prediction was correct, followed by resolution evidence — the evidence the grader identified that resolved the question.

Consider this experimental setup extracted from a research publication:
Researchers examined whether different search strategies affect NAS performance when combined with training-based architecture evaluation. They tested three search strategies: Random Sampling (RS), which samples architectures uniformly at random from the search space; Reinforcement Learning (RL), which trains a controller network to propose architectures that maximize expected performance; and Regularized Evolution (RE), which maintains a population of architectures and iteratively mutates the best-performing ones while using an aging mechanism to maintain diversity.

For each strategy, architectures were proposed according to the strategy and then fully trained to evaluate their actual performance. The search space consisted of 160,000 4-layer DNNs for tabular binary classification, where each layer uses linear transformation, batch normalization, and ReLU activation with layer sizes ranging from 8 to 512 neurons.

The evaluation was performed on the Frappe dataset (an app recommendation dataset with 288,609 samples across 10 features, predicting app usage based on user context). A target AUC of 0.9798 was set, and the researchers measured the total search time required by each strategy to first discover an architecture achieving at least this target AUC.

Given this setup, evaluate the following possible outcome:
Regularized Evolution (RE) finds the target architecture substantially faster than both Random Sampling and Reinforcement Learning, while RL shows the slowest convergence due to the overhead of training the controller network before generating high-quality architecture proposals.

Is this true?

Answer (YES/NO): NO